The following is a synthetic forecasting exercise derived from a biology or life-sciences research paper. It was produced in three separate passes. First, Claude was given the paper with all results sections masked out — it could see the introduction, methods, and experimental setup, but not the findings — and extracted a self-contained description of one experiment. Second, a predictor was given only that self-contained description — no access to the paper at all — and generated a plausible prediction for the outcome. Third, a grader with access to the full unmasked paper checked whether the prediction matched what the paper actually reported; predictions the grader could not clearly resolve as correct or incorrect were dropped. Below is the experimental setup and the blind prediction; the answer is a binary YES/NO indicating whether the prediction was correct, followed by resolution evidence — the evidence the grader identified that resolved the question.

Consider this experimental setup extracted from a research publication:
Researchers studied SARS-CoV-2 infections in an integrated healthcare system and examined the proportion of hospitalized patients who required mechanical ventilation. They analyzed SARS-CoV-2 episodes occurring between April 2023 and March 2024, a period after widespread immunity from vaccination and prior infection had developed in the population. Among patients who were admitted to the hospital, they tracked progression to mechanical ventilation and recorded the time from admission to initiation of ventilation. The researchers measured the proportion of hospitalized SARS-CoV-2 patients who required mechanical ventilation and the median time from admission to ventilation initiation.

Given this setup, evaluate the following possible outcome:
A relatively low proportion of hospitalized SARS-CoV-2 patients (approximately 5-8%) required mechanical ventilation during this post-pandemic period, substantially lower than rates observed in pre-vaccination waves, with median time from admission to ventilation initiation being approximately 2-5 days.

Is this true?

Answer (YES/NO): YES